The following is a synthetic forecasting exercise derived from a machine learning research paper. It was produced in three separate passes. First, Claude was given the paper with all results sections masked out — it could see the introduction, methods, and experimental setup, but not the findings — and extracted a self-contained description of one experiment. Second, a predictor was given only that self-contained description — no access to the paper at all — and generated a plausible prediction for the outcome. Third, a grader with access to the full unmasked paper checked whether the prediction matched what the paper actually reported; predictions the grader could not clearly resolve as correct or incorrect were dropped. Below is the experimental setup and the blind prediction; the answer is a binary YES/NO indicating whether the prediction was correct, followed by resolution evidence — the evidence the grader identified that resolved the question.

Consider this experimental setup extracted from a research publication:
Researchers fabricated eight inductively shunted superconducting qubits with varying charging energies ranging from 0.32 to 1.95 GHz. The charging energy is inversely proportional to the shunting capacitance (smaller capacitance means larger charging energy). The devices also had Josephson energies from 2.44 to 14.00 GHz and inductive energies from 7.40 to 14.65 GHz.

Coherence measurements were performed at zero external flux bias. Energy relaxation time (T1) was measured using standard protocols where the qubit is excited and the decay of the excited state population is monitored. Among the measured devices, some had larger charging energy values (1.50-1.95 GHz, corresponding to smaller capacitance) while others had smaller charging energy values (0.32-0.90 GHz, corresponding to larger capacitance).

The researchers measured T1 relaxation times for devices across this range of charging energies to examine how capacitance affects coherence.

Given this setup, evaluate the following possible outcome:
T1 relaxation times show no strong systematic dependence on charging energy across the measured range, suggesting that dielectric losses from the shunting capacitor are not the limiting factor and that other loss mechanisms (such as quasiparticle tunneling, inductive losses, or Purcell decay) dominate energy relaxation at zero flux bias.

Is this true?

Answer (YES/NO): NO